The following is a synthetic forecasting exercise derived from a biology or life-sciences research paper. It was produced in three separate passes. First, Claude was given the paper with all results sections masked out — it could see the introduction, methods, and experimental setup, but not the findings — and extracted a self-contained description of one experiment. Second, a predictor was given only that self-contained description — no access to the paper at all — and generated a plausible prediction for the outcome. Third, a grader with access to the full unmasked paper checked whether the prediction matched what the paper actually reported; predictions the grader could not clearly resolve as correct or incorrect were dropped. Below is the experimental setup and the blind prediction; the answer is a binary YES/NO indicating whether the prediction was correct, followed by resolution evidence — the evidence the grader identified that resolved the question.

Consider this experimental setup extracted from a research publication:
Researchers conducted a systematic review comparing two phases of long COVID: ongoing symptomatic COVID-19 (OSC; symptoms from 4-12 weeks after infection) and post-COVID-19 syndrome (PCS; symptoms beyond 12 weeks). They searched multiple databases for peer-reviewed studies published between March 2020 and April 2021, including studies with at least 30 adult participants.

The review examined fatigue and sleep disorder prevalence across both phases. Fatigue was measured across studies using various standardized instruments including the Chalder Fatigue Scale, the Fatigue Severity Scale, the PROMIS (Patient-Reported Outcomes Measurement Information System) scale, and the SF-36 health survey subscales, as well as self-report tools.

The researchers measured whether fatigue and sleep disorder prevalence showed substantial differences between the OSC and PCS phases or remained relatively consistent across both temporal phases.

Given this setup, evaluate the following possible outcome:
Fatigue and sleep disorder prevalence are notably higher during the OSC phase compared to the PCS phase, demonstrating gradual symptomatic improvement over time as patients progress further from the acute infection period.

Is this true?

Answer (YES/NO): NO